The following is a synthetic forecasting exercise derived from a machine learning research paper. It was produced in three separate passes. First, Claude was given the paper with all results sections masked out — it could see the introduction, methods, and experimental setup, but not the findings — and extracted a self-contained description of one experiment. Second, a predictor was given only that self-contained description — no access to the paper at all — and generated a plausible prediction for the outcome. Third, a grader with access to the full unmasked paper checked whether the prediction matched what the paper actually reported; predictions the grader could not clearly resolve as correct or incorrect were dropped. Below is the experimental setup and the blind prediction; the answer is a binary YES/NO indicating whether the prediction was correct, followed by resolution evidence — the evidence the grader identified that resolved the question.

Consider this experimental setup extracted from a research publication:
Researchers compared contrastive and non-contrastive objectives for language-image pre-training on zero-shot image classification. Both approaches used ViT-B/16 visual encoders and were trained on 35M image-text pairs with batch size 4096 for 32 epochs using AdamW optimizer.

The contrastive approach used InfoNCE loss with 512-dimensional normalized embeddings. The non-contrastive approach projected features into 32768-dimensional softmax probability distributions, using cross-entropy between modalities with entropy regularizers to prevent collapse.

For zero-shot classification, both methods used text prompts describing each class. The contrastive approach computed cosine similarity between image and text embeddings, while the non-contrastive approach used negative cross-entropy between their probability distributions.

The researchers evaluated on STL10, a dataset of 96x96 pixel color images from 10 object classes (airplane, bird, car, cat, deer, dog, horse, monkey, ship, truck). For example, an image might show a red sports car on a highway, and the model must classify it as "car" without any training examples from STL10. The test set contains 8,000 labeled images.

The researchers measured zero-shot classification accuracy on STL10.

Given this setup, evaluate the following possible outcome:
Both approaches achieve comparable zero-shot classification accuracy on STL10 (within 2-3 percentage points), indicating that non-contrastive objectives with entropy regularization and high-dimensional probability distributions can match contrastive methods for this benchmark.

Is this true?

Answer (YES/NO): NO